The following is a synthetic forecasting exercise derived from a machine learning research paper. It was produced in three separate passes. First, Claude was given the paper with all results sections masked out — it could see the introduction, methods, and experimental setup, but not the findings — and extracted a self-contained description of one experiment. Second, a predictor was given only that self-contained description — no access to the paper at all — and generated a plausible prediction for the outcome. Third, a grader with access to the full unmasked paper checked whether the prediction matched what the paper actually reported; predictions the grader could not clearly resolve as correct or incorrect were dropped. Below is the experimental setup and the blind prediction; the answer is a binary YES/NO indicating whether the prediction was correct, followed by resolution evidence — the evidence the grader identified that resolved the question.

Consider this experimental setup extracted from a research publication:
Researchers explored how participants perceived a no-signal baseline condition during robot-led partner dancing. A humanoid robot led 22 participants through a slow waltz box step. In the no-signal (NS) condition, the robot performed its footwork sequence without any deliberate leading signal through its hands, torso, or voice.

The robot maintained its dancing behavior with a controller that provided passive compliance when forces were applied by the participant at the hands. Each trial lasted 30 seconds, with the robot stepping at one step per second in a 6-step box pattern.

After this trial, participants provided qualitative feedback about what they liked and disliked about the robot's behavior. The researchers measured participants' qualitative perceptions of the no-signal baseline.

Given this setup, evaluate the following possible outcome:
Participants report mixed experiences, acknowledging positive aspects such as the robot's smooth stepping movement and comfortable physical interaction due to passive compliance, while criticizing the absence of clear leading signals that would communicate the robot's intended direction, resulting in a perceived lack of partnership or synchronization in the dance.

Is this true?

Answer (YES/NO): NO